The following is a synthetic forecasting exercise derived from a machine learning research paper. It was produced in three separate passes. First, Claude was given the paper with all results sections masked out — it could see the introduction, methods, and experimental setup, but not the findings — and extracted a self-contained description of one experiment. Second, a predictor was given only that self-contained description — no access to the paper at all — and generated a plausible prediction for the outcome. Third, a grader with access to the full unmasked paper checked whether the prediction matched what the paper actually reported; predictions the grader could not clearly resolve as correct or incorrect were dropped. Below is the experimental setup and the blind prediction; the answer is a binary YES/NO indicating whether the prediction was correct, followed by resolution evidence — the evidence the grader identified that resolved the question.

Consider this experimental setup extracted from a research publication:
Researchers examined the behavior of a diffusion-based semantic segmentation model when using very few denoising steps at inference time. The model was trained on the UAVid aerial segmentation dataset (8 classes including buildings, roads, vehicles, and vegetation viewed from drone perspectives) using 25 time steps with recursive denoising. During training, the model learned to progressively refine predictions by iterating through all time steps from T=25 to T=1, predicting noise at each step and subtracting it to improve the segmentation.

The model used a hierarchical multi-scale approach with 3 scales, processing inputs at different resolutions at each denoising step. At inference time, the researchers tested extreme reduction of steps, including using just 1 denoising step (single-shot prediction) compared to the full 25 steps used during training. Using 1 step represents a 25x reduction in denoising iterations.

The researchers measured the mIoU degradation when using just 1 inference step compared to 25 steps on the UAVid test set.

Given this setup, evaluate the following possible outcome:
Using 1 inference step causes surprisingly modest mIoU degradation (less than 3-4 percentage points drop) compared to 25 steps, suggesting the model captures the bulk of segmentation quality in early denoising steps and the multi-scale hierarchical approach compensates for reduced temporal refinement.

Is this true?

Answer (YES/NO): YES